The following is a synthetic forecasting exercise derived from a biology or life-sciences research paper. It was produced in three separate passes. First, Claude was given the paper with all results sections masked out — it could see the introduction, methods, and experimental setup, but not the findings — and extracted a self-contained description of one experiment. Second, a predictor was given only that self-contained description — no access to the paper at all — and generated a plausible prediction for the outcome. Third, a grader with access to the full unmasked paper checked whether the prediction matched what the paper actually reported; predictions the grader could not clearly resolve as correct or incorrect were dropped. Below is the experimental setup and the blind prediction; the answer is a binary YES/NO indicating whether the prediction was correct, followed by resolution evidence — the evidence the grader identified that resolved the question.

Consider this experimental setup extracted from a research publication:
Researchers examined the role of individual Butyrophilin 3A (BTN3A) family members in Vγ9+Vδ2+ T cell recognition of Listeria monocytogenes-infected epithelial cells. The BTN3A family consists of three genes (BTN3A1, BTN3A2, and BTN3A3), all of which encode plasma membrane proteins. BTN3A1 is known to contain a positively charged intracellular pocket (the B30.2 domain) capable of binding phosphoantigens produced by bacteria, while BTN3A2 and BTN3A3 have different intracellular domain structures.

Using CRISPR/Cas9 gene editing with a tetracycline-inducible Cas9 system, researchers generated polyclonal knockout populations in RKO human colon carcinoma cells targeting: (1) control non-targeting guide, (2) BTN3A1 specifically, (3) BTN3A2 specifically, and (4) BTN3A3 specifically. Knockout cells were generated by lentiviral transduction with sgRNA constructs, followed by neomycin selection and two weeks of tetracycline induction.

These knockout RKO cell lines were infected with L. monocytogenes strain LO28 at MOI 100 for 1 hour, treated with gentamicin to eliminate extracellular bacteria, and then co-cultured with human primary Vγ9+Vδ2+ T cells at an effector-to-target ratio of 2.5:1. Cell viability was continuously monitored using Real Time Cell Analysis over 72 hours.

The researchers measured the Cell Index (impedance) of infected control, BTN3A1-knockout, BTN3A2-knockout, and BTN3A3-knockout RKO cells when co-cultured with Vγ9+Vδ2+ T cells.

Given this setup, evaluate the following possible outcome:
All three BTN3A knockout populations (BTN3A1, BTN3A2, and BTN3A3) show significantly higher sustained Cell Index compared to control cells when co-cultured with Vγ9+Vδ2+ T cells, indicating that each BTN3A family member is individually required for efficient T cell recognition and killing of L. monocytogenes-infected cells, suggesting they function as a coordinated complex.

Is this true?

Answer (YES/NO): NO